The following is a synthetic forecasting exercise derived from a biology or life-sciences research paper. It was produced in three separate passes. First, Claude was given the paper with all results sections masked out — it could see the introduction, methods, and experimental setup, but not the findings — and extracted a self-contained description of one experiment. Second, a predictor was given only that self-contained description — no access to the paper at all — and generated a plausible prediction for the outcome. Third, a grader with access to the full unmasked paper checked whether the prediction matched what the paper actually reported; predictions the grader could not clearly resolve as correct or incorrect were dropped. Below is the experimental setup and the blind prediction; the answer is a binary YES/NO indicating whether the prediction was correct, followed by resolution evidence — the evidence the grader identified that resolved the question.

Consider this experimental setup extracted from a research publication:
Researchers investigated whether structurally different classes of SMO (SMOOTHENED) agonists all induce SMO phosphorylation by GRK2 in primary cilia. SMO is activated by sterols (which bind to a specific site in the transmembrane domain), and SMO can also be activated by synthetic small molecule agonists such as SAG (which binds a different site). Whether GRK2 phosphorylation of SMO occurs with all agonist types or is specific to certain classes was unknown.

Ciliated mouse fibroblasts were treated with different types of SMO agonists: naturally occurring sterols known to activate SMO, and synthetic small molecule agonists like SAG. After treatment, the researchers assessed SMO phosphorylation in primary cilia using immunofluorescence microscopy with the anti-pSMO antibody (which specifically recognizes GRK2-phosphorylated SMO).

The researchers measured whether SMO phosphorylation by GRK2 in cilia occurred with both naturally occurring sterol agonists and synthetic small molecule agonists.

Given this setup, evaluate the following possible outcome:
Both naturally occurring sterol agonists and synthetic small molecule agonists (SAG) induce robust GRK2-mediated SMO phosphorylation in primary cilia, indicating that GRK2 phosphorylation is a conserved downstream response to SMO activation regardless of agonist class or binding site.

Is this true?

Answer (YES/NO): YES